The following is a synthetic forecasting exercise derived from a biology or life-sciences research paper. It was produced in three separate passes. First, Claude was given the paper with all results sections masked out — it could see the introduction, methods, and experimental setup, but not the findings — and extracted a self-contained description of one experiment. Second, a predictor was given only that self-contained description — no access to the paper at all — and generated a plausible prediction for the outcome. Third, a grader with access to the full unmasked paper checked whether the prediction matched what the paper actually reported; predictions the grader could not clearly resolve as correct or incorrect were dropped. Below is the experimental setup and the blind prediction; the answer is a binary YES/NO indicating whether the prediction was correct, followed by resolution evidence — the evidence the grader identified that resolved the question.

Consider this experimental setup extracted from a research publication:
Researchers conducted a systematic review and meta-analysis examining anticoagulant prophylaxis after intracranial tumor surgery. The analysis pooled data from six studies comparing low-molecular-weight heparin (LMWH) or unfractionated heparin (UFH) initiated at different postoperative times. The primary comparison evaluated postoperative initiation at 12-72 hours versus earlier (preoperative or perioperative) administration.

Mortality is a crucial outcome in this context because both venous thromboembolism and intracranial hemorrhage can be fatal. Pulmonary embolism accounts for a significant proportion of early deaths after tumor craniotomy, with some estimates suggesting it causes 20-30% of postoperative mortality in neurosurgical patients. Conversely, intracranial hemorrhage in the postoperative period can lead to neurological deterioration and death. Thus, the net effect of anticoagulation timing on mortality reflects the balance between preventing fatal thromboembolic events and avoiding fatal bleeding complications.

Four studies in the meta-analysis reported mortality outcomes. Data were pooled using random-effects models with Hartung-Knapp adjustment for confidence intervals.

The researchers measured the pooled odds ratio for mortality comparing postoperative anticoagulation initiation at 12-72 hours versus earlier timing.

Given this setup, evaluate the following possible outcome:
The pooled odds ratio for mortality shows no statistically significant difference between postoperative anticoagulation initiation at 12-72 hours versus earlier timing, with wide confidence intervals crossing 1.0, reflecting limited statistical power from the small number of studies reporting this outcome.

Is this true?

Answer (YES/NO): YES